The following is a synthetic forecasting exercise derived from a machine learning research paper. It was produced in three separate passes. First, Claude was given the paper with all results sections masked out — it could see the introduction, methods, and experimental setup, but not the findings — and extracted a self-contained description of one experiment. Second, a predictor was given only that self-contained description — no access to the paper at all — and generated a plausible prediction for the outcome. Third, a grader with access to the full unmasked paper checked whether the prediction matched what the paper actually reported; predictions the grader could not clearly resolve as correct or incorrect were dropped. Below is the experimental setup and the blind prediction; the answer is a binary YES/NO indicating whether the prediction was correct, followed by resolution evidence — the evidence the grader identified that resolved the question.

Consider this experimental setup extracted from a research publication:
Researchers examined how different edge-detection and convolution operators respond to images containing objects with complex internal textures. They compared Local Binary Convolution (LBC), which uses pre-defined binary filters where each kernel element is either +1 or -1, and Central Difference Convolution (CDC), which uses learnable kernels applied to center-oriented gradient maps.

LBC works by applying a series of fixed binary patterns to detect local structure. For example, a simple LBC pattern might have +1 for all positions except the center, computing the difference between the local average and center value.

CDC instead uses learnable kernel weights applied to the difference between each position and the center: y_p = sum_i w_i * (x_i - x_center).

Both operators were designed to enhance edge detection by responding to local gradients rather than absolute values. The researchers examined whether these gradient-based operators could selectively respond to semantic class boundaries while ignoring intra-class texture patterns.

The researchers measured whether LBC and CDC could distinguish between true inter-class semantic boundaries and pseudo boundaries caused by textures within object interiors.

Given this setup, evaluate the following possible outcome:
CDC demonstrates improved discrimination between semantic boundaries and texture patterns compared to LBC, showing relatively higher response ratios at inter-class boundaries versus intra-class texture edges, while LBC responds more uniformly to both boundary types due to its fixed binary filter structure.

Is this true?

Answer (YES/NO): NO